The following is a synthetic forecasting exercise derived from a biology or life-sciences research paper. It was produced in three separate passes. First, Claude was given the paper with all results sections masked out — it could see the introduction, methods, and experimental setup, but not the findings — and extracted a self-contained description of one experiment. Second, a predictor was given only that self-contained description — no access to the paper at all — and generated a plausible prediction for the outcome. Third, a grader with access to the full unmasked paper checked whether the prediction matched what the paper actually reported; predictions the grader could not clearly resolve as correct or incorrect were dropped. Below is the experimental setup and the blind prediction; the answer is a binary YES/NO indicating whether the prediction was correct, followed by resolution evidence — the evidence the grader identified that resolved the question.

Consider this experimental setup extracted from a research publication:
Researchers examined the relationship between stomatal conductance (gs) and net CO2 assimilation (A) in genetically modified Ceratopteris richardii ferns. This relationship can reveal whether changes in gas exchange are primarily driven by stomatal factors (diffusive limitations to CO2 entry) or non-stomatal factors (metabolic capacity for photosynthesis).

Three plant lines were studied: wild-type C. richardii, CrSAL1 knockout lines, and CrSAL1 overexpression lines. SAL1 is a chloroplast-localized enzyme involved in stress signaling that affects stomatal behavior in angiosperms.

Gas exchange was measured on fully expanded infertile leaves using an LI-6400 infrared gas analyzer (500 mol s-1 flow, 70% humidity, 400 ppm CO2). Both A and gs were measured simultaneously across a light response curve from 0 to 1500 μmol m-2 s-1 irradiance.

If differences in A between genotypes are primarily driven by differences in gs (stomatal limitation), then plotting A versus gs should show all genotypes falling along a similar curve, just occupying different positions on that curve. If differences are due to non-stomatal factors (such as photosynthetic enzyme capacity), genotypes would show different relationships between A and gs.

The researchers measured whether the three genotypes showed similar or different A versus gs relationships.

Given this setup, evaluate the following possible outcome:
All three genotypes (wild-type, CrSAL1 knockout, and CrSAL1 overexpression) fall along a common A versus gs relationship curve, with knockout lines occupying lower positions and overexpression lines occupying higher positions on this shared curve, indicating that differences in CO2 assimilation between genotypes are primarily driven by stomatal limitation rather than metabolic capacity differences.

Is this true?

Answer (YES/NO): NO